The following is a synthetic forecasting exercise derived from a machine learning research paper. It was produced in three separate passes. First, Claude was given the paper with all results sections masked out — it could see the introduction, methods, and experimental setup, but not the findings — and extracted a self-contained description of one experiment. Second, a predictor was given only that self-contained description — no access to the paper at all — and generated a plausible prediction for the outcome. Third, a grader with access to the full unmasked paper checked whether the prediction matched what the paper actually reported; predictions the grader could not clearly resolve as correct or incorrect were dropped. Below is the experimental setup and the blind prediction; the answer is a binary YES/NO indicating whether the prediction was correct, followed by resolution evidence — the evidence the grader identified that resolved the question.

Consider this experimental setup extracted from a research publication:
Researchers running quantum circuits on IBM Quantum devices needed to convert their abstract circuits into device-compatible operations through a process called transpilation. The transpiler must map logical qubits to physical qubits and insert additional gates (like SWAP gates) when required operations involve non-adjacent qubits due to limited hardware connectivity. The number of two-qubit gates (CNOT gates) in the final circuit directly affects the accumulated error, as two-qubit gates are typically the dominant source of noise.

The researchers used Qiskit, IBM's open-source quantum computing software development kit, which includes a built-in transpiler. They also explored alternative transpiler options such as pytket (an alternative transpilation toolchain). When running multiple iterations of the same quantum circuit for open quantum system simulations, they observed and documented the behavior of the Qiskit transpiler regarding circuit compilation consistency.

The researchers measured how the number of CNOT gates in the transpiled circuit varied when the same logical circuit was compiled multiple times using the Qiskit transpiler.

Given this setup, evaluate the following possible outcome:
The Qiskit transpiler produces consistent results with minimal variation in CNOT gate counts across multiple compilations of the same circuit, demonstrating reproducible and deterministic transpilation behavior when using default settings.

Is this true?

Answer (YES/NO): NO